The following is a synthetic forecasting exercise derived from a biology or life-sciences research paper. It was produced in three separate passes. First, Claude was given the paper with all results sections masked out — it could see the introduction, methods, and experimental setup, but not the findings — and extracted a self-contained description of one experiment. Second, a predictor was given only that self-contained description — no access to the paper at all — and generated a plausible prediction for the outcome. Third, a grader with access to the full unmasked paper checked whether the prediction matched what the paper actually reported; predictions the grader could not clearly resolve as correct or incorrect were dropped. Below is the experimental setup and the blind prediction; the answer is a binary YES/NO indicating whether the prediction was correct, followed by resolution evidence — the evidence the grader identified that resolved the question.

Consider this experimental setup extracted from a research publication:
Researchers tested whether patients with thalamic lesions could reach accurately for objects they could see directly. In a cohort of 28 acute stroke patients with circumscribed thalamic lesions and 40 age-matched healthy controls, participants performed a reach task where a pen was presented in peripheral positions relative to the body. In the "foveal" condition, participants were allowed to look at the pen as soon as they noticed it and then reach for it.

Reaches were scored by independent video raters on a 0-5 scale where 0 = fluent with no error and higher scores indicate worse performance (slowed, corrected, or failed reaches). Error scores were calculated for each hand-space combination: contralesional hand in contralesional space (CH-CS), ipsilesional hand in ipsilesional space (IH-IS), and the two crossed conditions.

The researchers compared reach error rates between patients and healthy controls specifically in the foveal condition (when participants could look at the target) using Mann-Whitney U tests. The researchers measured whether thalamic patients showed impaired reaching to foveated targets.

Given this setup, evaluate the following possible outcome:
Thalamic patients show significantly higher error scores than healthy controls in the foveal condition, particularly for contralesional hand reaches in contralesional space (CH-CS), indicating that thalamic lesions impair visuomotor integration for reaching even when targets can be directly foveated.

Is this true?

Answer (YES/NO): NO